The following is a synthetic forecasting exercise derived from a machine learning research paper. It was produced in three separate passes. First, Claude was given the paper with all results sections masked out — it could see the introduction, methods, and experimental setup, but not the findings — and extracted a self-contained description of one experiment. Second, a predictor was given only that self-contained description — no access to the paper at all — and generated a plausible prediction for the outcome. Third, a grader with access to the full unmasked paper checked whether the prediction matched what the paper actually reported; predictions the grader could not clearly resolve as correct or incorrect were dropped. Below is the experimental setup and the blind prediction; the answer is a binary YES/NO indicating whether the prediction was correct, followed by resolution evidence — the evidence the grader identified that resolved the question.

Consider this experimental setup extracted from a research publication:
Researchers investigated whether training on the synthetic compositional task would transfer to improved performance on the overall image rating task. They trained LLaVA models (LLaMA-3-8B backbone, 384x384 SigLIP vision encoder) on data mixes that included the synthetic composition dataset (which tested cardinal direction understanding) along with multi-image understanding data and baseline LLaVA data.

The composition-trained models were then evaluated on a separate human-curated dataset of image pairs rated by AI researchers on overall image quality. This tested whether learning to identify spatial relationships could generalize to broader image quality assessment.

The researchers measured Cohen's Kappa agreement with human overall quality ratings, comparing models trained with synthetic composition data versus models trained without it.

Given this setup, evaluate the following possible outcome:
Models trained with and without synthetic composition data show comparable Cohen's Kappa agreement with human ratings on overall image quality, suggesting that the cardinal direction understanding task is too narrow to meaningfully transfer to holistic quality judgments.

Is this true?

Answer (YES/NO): YES